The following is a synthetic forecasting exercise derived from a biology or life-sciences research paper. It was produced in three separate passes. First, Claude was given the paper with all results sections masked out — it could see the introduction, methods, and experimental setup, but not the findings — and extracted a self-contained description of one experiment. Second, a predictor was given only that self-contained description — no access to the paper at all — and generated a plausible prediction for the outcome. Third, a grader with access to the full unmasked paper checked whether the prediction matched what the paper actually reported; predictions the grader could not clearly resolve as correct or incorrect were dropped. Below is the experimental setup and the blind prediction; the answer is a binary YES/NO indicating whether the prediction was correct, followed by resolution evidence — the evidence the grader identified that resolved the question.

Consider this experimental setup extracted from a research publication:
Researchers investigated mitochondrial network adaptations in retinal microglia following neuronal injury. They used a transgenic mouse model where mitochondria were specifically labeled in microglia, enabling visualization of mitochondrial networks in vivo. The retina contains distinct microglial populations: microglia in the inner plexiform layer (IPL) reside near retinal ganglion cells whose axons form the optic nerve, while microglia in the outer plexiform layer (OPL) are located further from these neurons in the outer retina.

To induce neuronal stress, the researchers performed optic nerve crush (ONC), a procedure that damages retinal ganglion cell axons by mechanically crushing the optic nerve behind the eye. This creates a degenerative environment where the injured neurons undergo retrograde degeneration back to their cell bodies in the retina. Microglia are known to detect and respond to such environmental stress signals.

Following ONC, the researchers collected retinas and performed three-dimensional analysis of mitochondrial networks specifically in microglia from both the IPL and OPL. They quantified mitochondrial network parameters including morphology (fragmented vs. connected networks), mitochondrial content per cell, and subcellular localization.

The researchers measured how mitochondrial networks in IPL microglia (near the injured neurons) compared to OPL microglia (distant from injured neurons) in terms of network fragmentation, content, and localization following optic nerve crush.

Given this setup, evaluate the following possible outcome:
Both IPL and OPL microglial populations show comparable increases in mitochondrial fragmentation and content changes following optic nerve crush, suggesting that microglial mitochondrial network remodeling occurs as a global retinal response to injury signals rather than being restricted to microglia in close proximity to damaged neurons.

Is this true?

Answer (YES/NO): NO